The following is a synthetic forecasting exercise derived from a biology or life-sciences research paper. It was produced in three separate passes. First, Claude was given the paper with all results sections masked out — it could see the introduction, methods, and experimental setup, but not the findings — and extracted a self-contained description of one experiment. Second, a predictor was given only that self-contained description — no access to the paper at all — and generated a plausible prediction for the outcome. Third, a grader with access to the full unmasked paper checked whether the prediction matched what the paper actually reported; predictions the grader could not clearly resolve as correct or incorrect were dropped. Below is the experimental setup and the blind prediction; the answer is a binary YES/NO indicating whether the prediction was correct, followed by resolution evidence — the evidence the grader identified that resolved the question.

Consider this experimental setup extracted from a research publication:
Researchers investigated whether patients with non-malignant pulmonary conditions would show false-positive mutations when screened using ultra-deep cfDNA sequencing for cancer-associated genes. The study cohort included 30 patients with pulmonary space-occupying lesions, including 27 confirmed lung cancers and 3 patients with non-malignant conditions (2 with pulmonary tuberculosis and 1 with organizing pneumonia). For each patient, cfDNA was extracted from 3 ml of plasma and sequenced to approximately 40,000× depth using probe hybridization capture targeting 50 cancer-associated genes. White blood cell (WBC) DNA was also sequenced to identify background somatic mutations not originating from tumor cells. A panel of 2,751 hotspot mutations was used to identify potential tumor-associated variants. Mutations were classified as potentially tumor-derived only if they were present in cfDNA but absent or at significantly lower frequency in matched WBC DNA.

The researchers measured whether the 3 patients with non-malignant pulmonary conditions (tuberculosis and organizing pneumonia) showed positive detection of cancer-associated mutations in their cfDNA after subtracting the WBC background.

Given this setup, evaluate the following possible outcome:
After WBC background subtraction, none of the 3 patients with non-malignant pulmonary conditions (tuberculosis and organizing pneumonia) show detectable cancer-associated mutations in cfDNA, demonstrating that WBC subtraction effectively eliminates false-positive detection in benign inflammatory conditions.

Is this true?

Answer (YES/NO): YES